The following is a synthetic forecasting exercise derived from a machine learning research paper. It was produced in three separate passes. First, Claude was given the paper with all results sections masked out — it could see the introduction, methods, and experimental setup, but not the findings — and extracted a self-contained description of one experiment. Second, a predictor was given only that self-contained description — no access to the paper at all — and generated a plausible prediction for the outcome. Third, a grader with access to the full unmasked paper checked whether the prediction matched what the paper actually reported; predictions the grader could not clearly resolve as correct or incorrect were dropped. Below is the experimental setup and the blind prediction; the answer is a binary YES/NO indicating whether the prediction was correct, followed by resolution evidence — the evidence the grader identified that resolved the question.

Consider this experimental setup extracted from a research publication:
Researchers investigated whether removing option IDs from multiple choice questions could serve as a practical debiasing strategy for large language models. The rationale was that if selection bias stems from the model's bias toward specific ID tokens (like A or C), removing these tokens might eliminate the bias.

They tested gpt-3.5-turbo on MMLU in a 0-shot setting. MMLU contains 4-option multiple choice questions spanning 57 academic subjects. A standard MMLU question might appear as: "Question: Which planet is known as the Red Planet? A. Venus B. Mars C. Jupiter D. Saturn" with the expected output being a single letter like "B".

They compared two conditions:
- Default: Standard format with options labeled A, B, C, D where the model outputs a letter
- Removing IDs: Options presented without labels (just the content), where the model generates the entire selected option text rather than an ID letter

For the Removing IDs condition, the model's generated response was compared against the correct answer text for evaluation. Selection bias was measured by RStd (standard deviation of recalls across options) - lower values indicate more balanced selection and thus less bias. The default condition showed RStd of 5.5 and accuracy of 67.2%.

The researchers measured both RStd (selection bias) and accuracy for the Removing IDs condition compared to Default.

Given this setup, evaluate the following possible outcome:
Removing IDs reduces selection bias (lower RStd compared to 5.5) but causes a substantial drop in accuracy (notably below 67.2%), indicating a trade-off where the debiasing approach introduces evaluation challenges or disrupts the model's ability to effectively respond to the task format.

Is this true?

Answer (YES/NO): NO